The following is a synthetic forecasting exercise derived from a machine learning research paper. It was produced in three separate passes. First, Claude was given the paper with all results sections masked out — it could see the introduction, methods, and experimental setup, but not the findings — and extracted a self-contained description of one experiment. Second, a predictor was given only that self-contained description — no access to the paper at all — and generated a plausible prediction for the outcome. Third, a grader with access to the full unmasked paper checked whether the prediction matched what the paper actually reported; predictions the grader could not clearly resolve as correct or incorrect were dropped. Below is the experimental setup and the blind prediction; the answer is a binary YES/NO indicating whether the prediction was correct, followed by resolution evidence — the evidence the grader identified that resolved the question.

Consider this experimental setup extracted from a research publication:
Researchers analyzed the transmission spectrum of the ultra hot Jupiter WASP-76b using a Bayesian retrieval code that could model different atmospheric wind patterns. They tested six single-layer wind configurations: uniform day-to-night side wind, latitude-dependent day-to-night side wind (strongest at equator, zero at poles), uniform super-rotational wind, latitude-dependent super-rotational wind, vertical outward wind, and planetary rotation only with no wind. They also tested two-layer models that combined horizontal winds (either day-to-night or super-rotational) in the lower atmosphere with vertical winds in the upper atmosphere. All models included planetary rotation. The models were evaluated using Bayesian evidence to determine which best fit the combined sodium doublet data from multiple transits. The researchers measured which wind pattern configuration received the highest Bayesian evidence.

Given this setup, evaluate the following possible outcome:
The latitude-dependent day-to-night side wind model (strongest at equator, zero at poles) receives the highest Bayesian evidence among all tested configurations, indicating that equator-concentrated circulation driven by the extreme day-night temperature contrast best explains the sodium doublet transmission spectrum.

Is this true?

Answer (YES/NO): NO